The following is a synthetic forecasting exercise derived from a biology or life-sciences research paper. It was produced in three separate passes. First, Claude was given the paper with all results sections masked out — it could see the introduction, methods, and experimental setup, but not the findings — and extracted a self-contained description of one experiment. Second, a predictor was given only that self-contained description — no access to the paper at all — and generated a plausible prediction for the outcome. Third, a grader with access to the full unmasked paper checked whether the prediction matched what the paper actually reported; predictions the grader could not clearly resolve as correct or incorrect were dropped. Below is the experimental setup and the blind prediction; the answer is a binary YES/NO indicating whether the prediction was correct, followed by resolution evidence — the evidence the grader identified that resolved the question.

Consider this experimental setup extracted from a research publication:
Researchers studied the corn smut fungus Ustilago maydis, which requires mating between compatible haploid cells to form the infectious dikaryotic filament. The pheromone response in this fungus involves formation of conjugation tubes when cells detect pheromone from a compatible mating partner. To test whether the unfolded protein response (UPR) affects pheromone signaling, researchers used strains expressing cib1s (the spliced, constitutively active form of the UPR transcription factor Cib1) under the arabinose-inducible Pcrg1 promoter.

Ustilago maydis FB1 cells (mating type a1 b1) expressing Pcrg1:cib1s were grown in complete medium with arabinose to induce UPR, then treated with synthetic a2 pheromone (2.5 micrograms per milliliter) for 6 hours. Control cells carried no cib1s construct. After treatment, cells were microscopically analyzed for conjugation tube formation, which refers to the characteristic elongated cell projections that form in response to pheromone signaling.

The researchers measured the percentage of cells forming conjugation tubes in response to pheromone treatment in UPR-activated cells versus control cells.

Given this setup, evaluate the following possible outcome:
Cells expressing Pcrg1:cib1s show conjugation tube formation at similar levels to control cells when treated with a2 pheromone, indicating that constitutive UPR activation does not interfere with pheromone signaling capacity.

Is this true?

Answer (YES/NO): NO